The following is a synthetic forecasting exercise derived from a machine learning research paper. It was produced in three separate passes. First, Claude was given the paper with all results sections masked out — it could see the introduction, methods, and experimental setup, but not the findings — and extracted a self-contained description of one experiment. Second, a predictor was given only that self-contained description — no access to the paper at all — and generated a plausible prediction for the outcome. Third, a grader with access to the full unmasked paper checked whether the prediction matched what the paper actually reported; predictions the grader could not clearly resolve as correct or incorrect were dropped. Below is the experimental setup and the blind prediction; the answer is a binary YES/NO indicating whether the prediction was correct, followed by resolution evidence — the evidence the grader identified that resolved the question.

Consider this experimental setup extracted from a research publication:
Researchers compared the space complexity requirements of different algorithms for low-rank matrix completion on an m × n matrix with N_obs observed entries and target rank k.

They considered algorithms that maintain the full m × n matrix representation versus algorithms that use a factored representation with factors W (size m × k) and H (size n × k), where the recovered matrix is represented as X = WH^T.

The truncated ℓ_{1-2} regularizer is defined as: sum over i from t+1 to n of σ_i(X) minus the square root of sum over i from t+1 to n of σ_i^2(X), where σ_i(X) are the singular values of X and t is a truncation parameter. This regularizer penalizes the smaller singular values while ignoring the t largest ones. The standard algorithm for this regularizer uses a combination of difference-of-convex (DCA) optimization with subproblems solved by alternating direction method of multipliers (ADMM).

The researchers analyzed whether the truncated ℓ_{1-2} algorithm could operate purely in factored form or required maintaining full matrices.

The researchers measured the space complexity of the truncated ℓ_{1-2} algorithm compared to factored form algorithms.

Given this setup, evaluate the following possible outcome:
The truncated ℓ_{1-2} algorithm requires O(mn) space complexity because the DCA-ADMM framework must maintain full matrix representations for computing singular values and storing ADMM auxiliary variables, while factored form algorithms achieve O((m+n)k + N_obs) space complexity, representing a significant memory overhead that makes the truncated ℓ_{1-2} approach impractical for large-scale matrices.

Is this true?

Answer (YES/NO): YES